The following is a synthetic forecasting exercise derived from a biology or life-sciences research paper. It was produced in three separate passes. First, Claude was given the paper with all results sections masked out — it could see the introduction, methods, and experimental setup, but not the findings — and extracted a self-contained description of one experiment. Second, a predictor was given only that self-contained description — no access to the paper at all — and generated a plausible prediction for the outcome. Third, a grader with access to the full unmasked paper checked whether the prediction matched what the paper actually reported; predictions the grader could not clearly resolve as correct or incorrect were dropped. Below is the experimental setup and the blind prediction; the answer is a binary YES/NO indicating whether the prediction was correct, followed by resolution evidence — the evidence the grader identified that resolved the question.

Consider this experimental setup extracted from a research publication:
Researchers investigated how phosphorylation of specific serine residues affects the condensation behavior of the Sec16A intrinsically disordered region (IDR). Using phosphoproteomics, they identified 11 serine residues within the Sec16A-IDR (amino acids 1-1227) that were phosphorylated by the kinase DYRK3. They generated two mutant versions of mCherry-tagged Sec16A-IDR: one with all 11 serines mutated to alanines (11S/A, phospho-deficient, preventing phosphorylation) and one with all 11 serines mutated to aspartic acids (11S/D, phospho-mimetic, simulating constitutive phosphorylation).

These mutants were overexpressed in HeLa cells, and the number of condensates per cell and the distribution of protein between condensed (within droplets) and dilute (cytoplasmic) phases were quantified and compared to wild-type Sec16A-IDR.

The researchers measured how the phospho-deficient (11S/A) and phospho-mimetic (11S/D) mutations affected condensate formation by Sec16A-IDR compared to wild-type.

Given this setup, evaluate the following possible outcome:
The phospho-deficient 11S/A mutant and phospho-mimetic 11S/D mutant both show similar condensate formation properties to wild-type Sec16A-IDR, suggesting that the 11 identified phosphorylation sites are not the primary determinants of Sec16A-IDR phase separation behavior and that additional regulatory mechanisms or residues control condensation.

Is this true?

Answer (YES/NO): NO